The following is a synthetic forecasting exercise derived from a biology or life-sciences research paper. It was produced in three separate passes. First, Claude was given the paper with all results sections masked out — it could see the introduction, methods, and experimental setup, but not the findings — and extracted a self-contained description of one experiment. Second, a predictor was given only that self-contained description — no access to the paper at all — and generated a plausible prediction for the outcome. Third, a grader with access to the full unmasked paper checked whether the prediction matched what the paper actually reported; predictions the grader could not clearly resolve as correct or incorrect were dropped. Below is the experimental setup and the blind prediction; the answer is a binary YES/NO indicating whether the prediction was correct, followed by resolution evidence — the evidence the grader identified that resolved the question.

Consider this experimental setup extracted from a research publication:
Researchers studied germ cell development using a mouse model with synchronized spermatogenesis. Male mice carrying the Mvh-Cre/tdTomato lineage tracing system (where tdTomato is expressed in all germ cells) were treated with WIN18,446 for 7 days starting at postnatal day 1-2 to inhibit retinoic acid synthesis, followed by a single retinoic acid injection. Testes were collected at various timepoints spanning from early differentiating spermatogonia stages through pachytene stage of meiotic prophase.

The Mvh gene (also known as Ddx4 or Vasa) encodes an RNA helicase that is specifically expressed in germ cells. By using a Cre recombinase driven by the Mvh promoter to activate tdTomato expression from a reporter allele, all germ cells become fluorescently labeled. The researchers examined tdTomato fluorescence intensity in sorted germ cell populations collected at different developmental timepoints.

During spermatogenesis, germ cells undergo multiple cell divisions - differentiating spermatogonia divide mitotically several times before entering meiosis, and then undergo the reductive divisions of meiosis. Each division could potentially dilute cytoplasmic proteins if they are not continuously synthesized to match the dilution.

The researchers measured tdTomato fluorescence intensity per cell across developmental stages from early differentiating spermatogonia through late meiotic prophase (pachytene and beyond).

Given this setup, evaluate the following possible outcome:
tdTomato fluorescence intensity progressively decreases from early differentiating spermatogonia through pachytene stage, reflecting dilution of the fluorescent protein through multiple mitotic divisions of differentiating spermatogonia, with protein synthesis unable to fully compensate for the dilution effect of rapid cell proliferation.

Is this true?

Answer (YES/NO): YES